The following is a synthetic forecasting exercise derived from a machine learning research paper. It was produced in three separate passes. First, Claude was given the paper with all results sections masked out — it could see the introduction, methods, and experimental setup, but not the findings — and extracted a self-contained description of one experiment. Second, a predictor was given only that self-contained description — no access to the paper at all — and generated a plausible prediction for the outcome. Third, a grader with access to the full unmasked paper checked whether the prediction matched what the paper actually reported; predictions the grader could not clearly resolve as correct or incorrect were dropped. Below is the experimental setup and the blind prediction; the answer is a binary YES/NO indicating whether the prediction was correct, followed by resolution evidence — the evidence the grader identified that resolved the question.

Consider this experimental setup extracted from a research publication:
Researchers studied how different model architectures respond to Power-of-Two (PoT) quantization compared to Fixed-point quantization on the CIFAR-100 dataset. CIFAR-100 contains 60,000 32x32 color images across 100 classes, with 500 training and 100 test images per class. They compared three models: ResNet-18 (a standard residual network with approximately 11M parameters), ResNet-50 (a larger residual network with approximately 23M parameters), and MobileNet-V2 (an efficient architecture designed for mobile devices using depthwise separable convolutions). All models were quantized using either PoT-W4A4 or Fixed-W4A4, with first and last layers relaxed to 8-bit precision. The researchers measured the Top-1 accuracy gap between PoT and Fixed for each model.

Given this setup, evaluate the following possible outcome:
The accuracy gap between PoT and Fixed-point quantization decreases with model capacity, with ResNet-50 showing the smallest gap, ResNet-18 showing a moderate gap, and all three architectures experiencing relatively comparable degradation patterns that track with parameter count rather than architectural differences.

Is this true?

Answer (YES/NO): NO